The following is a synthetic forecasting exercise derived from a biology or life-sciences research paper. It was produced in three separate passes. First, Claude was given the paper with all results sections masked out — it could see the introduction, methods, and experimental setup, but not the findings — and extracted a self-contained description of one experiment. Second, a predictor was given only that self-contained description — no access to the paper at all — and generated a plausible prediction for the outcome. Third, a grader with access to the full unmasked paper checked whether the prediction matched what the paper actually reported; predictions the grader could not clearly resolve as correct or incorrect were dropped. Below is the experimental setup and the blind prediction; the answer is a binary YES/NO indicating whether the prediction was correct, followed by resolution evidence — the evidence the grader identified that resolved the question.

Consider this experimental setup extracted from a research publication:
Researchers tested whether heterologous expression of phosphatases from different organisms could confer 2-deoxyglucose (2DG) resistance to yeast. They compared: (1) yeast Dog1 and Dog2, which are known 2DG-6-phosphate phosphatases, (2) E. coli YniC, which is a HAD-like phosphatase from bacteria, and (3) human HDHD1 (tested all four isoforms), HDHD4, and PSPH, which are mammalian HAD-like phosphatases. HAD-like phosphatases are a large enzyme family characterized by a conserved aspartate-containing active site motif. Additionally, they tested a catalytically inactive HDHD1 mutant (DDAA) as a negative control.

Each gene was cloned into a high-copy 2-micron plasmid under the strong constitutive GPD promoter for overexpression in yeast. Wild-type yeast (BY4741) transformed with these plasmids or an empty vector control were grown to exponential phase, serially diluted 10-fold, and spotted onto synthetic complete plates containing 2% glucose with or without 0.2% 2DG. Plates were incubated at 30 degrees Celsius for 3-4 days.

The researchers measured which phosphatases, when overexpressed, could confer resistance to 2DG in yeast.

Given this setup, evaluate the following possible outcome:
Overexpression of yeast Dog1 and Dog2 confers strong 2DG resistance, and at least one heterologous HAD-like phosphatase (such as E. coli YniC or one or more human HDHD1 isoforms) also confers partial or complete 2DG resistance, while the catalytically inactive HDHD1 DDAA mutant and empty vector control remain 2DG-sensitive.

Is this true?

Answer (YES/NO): YES